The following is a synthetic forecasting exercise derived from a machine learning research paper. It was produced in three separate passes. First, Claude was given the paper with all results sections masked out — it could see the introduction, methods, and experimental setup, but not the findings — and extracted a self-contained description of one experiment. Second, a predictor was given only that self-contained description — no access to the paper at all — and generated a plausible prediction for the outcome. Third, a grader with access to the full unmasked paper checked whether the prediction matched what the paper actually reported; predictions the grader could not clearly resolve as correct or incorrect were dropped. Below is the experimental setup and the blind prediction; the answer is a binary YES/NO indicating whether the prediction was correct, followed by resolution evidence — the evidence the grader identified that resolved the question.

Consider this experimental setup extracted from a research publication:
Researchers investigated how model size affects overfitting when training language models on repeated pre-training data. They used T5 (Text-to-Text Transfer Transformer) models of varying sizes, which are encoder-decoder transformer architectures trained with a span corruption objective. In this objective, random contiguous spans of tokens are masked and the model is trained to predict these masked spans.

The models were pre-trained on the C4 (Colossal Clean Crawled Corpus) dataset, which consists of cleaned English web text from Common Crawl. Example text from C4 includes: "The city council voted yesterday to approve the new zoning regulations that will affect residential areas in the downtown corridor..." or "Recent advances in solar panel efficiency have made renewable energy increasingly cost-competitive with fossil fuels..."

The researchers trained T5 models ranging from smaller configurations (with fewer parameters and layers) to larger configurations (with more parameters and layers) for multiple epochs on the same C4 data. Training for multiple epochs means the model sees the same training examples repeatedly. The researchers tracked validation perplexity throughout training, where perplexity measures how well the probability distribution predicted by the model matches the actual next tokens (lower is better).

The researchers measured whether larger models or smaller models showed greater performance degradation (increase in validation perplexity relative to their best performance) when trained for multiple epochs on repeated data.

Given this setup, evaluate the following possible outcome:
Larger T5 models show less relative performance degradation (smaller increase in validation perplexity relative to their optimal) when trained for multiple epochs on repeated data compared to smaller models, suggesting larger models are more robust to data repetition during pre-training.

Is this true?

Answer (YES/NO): NO